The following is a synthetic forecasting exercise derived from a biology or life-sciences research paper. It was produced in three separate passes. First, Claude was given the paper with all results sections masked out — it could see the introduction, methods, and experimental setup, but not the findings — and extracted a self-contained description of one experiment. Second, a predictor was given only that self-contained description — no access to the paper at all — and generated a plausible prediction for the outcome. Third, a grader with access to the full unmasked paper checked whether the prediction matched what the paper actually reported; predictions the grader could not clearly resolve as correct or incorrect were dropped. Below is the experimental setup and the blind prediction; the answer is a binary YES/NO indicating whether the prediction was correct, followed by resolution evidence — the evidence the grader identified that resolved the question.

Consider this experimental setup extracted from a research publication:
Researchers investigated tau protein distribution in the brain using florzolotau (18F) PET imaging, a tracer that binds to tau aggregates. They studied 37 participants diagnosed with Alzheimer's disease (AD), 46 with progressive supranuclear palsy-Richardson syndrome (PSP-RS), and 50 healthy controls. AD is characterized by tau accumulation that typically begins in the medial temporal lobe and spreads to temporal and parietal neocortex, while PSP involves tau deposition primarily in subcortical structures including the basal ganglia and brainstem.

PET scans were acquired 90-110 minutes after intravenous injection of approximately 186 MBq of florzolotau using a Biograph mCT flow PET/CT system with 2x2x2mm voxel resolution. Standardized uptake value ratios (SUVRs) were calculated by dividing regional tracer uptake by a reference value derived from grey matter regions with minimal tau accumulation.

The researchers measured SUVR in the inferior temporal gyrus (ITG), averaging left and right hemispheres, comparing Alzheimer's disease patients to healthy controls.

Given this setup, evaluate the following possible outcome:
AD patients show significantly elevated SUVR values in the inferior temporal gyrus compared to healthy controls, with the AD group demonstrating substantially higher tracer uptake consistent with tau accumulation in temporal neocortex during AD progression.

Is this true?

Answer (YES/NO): YES